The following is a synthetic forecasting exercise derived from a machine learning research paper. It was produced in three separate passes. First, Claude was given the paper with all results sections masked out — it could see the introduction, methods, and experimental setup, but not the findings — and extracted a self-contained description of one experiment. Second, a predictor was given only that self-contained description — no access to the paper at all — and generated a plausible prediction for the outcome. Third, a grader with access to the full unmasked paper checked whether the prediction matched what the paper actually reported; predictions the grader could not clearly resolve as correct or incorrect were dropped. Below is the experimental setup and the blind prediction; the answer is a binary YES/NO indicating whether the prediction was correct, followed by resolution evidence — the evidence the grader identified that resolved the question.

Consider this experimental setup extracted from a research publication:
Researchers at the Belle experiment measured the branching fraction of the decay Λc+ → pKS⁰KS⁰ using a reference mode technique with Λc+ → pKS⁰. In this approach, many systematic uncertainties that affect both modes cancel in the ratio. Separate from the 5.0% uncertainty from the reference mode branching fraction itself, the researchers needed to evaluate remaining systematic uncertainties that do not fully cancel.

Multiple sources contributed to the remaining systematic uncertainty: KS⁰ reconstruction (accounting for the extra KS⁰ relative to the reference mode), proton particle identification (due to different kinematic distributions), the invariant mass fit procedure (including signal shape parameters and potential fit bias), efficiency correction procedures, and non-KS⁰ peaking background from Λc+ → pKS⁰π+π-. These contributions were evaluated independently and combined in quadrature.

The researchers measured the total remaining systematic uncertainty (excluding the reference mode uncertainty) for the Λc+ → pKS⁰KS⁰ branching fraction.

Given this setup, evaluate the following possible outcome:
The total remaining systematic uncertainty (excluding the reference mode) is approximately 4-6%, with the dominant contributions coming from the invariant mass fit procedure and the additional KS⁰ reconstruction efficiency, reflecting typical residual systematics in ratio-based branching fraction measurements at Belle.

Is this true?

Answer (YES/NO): NO